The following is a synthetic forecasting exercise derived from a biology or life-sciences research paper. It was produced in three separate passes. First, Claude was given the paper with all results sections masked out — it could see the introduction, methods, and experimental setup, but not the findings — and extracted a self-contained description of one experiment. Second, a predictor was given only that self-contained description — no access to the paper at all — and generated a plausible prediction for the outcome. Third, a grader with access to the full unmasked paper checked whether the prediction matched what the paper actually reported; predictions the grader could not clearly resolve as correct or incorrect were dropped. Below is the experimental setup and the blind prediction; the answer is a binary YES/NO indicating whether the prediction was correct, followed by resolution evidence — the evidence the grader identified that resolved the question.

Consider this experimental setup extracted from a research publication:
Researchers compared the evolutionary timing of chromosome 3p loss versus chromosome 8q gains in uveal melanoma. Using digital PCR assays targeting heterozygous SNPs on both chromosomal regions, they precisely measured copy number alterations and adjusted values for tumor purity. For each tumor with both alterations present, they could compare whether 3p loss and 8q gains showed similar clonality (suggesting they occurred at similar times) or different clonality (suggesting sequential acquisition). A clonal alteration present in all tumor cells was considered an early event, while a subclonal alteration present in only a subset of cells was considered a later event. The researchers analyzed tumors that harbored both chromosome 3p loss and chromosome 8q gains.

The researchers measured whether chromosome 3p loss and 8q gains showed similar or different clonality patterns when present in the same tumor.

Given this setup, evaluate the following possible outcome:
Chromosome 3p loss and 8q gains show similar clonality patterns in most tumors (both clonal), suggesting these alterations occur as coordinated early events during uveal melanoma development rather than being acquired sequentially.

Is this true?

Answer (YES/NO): NO